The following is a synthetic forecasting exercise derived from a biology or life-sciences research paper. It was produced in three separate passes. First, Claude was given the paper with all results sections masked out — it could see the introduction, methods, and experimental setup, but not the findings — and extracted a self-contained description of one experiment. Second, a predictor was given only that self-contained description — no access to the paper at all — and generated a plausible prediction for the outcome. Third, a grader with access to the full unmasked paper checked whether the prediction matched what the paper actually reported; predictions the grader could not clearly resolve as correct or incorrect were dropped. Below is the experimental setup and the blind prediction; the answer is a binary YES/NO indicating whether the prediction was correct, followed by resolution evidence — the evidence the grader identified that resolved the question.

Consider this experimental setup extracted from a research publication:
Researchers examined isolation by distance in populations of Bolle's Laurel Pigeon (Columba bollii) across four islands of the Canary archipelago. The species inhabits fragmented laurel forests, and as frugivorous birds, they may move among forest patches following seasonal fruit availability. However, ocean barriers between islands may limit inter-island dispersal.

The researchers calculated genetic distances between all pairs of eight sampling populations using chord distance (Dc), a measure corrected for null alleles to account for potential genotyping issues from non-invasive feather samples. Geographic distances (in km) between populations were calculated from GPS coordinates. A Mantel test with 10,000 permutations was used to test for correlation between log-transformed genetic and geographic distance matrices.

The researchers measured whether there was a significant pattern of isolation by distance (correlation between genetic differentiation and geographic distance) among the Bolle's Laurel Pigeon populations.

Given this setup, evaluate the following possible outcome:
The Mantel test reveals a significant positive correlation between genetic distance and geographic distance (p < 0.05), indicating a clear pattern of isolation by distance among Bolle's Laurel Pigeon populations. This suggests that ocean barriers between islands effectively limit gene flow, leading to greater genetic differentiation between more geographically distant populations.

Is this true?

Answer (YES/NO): NO